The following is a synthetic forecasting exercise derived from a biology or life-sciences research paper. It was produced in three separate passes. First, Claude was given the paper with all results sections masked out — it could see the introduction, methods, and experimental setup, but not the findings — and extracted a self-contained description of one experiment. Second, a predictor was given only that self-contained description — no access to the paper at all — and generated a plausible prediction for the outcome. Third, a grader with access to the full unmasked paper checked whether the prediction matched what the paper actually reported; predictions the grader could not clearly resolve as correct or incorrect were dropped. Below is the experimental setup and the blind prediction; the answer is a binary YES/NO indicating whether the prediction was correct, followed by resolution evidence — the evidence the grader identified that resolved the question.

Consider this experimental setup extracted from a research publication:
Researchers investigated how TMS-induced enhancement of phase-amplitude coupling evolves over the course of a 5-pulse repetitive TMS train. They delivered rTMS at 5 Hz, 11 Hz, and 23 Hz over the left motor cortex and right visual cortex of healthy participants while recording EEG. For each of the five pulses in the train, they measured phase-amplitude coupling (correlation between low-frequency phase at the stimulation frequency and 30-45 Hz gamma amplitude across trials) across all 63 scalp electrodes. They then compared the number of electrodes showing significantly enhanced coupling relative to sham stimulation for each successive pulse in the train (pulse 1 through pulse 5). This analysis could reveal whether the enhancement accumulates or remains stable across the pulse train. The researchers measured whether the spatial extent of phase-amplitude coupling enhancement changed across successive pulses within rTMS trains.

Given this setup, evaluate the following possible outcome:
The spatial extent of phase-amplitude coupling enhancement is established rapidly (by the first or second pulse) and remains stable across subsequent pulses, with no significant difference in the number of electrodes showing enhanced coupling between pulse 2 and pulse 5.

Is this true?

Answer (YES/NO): NO